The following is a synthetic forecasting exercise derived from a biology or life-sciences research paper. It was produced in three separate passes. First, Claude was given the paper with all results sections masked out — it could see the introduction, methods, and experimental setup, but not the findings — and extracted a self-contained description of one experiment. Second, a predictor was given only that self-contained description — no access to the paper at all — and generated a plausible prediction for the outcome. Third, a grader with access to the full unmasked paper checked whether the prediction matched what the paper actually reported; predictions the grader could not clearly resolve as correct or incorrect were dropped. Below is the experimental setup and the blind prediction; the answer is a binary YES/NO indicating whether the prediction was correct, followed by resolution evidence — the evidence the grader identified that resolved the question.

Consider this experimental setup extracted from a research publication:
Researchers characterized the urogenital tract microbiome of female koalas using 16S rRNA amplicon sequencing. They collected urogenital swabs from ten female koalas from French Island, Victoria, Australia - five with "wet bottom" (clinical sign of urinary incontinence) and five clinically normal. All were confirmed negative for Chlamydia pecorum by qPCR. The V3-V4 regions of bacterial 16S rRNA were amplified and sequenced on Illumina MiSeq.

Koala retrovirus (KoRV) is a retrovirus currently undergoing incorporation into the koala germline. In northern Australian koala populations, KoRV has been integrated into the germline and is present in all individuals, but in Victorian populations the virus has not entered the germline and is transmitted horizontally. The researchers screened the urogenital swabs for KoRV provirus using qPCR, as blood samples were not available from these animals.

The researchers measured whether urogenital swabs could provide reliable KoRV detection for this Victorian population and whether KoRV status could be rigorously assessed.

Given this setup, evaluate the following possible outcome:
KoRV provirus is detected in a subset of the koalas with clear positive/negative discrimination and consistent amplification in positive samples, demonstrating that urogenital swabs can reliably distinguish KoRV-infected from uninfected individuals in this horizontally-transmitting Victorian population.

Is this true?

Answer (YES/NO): NO